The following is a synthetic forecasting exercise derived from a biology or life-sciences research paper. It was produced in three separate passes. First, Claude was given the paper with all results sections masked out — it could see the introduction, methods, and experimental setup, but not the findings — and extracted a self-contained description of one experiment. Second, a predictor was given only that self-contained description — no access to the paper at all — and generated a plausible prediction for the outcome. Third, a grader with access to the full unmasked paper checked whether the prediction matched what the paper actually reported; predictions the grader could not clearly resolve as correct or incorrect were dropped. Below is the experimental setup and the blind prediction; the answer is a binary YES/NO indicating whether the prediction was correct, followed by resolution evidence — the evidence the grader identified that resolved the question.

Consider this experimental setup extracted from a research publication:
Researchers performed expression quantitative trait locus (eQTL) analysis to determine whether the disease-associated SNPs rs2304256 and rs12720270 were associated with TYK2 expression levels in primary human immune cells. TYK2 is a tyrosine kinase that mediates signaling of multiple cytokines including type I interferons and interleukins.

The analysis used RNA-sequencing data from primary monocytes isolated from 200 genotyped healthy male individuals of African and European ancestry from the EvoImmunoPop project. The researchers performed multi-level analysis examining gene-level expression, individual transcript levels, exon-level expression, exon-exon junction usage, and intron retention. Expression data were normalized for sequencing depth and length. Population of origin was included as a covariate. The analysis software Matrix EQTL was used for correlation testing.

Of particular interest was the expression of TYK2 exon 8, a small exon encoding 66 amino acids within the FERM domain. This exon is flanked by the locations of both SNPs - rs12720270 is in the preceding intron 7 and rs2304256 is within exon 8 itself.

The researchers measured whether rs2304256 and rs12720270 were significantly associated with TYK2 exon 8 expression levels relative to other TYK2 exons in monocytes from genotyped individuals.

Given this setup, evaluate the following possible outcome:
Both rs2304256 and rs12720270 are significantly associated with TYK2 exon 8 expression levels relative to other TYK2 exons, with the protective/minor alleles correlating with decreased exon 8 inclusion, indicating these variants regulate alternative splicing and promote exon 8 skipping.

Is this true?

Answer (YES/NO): NO